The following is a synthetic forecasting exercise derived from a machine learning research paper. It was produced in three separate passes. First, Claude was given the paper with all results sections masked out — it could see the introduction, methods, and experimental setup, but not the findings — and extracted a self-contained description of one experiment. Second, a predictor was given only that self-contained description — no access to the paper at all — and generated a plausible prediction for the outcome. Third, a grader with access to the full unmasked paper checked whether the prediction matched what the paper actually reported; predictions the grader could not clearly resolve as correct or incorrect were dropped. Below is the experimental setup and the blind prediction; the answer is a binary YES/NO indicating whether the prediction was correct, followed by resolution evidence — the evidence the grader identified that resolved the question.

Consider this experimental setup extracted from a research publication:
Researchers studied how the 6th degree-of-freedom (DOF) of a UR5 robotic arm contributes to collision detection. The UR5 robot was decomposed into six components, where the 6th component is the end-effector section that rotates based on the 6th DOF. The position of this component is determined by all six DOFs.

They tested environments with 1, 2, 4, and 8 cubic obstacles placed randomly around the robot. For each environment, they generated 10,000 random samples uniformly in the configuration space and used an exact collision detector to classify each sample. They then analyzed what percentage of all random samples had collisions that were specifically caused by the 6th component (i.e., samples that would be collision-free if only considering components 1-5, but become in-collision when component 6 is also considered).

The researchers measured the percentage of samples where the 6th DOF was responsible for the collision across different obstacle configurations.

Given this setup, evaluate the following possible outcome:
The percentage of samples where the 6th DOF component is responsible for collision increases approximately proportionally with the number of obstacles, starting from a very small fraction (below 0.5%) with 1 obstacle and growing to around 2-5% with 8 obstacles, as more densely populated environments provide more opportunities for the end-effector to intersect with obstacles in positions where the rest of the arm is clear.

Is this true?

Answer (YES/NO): NO